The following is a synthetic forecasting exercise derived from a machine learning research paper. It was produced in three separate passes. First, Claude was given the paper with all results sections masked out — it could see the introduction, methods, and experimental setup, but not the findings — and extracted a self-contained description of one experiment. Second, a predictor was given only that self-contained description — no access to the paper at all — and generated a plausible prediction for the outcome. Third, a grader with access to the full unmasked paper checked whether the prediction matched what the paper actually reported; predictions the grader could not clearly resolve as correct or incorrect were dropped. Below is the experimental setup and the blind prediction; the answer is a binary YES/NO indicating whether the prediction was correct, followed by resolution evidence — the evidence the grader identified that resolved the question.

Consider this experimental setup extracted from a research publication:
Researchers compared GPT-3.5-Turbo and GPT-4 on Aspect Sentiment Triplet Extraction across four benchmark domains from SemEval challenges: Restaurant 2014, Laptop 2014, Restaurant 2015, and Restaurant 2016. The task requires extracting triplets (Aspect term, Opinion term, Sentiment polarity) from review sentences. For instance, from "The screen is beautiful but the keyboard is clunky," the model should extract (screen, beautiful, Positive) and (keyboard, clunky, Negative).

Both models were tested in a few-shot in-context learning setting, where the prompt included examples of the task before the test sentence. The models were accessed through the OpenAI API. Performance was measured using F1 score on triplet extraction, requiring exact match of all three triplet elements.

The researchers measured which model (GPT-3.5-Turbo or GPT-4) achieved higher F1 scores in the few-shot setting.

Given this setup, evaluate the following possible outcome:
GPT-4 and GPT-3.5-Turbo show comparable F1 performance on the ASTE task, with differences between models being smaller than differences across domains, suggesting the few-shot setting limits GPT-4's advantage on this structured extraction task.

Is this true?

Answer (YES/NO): NO